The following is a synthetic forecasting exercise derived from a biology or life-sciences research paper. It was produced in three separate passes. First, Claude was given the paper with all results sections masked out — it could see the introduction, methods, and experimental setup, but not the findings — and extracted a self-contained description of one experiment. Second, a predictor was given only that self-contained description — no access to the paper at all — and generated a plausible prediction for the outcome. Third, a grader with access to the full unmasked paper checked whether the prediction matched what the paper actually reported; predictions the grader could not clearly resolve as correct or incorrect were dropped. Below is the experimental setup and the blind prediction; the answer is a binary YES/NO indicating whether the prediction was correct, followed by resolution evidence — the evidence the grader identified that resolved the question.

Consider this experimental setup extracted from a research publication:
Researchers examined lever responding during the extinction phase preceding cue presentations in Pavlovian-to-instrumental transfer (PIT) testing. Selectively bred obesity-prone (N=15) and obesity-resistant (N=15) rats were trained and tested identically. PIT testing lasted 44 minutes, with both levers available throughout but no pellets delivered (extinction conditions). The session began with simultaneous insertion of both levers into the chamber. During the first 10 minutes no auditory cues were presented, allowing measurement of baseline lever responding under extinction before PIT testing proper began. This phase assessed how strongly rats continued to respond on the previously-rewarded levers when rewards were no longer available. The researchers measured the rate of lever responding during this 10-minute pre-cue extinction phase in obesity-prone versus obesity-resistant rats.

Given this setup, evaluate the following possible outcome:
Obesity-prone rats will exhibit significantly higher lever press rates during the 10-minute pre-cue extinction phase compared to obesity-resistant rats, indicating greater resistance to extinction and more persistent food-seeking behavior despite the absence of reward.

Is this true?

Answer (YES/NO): NO